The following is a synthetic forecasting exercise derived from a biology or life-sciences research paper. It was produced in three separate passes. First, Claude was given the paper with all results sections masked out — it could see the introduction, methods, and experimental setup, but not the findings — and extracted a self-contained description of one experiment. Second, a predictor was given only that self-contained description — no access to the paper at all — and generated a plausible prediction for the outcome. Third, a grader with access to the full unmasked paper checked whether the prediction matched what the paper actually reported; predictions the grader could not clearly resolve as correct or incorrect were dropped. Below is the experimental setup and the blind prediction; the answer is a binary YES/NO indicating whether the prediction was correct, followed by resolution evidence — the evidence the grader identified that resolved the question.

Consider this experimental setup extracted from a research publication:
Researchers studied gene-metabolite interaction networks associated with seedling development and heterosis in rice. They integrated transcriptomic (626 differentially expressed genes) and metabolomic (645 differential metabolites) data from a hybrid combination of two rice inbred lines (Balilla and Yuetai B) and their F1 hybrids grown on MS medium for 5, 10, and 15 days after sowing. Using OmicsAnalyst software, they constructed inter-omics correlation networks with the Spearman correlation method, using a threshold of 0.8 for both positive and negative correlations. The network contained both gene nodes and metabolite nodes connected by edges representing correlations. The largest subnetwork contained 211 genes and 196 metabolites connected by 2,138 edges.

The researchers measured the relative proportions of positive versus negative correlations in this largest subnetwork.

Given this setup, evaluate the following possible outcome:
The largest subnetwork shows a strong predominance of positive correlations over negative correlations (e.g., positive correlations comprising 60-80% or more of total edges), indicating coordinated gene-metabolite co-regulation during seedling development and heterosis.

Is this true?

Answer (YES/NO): YES